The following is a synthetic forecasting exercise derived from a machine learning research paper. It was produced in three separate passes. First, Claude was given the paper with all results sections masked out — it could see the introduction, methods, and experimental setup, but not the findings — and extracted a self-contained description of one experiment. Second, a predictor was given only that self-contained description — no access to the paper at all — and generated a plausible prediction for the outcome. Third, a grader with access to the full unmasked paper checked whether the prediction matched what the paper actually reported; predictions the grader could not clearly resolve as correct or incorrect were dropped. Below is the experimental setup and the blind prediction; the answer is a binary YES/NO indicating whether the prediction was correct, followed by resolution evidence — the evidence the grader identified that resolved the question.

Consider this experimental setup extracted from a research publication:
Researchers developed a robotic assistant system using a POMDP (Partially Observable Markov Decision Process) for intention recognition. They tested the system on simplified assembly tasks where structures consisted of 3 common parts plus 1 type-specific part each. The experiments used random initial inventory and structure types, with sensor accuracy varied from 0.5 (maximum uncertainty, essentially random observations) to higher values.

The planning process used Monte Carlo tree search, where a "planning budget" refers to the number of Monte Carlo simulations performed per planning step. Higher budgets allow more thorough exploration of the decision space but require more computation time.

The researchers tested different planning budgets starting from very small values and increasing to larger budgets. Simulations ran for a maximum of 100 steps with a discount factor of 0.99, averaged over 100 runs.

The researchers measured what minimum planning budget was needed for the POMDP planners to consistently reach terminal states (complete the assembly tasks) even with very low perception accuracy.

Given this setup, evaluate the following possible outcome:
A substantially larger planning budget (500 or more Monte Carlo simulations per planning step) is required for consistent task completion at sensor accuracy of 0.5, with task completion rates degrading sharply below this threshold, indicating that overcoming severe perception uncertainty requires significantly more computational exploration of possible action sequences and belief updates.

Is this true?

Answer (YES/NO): NO